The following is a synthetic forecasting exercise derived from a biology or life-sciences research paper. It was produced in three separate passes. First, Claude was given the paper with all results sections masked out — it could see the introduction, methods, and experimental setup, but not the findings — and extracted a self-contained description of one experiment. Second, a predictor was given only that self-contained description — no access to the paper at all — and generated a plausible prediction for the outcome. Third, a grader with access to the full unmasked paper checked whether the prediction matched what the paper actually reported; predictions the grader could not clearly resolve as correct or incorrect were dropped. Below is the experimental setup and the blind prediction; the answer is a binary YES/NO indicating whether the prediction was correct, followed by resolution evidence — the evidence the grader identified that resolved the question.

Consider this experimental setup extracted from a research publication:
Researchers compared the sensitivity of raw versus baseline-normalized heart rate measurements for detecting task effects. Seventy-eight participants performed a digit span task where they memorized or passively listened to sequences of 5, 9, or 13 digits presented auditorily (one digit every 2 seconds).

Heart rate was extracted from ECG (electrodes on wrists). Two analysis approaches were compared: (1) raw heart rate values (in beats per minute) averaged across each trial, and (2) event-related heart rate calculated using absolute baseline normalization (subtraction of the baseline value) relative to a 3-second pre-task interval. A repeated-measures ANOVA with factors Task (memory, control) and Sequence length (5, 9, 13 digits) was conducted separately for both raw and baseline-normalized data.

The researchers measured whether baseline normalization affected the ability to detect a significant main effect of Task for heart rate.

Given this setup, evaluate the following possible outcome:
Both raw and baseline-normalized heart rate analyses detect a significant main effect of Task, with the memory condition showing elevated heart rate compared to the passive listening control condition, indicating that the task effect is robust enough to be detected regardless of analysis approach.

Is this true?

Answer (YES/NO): YES